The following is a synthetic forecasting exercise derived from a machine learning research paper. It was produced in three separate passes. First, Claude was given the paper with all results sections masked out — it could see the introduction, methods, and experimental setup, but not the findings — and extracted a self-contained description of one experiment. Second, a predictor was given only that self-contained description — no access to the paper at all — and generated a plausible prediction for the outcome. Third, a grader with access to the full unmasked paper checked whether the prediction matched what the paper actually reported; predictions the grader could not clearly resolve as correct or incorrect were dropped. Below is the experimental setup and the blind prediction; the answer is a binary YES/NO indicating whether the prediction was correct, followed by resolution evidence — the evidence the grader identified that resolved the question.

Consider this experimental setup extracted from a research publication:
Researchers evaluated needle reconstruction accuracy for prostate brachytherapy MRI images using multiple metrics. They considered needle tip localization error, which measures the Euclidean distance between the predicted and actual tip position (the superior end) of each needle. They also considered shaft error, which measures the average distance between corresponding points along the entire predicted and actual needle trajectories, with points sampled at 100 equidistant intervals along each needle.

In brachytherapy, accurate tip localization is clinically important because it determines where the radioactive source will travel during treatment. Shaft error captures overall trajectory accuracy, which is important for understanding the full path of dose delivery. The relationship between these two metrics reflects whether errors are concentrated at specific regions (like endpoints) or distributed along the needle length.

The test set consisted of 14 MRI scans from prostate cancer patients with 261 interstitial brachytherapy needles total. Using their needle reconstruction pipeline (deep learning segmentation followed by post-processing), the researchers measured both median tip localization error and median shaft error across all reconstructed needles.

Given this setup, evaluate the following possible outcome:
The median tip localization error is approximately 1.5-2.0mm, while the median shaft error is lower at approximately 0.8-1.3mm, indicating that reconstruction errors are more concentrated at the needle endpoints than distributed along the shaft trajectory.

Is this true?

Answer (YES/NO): NO